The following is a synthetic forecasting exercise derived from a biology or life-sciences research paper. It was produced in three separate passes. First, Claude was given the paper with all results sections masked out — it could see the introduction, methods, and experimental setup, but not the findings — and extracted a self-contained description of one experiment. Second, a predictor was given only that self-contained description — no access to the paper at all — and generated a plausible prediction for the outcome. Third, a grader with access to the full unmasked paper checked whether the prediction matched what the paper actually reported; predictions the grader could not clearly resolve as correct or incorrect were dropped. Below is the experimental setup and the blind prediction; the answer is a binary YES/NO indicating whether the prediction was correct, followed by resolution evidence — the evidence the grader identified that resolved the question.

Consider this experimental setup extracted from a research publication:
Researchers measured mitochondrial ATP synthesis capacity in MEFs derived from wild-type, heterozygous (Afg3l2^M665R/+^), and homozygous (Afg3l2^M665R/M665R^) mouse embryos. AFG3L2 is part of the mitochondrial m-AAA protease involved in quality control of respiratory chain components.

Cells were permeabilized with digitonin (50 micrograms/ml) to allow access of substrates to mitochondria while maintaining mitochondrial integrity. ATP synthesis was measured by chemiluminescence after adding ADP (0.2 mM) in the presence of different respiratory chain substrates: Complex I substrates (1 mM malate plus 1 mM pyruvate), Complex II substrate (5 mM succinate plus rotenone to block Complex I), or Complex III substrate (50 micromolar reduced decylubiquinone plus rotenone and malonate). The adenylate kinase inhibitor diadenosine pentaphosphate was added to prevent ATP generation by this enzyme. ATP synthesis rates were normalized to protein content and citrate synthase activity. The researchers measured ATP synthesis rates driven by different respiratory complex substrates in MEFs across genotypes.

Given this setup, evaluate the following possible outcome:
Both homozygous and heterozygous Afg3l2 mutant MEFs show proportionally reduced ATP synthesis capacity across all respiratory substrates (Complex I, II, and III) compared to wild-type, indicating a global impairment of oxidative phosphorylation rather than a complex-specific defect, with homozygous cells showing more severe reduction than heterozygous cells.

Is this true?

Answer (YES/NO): NO